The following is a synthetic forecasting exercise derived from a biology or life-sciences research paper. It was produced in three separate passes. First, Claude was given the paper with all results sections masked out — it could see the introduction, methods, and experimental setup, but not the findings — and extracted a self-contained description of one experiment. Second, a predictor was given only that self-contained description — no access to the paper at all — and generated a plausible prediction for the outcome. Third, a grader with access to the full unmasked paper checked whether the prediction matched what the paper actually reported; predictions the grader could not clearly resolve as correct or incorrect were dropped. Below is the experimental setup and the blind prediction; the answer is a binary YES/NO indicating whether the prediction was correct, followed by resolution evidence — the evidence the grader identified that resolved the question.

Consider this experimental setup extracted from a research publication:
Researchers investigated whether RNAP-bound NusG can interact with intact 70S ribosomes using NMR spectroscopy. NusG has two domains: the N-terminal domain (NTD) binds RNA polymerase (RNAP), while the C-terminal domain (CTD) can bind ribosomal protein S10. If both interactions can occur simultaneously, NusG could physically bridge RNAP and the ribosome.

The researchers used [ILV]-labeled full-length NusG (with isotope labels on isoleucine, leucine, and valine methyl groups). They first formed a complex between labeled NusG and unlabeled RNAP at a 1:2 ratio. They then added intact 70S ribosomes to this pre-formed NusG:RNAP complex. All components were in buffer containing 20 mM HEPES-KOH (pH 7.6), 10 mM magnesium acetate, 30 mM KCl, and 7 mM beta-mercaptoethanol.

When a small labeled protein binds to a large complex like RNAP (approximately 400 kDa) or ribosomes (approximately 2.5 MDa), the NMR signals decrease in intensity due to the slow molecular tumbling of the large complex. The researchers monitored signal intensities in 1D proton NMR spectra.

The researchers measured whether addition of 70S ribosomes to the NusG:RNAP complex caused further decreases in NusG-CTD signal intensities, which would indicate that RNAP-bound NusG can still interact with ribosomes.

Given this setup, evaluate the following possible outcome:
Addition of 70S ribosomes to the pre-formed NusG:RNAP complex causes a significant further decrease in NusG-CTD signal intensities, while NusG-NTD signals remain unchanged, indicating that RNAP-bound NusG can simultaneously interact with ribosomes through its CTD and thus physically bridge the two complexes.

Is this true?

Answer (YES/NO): YES